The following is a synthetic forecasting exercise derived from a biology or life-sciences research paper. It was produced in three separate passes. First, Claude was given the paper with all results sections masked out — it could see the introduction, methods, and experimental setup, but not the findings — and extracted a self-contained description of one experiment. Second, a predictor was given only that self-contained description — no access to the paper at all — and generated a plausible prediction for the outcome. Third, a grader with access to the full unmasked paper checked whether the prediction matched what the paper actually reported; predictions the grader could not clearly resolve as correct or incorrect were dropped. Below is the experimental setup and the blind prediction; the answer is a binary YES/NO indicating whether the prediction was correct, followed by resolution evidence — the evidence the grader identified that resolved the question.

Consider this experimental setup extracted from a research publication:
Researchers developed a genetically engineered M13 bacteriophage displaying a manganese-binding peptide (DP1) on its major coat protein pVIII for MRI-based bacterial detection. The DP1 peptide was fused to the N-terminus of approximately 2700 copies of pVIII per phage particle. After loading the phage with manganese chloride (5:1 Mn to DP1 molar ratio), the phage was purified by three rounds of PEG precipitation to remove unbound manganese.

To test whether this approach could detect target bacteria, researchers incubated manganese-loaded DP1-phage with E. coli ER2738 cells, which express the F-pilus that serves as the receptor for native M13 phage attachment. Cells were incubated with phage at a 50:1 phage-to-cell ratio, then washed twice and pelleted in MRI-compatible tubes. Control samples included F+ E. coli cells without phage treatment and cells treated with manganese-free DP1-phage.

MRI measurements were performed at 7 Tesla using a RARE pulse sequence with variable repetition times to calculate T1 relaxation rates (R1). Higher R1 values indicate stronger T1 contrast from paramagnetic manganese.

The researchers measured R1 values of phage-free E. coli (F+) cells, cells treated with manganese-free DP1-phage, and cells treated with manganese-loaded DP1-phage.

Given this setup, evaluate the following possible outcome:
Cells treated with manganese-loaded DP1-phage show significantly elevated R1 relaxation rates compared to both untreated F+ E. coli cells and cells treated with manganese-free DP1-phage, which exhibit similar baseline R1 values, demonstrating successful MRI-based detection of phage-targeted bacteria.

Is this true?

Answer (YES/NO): YES